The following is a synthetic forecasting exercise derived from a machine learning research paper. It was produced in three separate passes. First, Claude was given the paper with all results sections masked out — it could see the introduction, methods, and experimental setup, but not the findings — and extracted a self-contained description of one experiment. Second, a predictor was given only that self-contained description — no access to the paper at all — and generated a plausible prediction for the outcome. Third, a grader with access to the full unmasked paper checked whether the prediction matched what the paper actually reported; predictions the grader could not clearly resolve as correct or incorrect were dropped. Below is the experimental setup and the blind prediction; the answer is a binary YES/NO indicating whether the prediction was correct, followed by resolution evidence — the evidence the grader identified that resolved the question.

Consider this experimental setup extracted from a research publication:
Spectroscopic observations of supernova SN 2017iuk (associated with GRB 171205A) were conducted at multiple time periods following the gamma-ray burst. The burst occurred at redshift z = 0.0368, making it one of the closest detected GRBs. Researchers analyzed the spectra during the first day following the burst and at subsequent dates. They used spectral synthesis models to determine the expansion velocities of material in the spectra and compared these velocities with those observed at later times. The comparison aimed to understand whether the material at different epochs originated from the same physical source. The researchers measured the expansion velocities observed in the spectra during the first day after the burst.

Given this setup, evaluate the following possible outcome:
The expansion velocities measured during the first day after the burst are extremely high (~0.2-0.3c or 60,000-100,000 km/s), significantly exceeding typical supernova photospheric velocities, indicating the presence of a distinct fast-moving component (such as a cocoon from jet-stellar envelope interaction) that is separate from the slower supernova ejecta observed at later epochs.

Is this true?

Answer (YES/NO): NO